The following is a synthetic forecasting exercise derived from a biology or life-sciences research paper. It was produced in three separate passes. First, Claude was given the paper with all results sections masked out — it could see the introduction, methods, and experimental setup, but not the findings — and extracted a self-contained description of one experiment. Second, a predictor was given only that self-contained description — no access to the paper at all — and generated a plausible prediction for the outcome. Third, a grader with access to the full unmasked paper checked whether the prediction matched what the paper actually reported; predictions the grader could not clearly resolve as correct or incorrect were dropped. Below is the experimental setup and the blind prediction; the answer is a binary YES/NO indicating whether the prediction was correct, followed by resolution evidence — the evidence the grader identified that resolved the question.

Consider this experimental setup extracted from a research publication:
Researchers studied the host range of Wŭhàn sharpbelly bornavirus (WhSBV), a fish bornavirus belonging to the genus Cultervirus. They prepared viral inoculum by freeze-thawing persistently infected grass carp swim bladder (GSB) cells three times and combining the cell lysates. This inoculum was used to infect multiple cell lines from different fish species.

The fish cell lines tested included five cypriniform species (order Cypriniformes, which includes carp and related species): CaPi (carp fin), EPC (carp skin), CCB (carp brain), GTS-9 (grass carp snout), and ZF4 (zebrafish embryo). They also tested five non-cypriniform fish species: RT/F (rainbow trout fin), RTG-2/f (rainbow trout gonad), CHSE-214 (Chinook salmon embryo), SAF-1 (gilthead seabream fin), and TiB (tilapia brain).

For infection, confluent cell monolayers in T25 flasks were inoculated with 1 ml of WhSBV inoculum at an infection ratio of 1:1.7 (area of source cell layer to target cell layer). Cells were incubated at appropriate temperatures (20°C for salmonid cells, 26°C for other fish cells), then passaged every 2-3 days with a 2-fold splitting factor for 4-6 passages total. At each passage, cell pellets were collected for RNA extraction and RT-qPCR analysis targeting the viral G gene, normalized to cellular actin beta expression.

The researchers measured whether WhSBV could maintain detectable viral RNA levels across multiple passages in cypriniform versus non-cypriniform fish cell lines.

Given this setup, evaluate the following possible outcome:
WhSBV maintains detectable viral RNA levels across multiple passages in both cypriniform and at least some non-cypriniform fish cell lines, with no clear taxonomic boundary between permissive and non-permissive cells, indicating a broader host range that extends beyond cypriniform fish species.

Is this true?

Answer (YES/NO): NO